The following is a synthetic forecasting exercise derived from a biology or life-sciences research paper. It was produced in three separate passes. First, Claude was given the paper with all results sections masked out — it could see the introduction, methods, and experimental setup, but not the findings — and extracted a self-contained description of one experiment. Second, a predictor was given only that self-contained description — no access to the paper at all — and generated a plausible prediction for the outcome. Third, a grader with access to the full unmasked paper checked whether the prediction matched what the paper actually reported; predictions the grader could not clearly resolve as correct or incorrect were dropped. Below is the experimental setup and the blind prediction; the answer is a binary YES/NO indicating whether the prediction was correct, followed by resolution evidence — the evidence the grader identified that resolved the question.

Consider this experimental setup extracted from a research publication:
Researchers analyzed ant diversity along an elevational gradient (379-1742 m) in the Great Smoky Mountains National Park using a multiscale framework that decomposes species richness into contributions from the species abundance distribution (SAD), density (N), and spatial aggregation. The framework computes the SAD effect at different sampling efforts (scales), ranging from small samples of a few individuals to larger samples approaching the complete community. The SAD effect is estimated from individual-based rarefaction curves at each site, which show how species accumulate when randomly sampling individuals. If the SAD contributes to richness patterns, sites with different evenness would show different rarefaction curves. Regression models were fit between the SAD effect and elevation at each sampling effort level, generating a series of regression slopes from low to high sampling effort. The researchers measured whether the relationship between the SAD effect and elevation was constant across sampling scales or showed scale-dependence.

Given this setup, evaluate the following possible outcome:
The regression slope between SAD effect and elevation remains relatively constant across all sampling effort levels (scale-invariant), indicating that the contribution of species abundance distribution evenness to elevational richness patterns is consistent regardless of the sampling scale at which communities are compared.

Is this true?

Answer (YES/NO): NO